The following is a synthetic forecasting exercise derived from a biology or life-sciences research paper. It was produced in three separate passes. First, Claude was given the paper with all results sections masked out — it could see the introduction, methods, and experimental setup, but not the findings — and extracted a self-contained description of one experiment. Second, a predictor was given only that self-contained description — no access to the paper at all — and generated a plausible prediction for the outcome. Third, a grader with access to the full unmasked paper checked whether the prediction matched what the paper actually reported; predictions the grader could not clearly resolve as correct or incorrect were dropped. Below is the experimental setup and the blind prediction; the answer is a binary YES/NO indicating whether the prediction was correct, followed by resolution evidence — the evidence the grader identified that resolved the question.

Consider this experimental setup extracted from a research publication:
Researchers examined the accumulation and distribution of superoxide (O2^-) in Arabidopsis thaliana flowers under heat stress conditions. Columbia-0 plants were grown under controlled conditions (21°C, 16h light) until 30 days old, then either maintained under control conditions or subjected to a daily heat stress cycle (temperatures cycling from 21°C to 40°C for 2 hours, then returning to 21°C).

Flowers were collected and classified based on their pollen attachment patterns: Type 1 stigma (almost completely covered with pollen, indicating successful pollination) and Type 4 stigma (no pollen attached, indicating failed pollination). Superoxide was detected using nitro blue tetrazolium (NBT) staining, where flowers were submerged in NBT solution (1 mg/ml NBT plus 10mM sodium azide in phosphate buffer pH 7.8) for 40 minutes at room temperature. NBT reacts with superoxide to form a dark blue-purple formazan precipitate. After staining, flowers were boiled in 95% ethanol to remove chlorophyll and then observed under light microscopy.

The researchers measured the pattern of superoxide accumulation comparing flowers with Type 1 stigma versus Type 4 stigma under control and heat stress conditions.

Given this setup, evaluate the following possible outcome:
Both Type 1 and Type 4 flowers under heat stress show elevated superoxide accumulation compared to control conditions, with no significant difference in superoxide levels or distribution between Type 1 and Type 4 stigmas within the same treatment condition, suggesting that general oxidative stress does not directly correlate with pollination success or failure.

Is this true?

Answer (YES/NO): NO